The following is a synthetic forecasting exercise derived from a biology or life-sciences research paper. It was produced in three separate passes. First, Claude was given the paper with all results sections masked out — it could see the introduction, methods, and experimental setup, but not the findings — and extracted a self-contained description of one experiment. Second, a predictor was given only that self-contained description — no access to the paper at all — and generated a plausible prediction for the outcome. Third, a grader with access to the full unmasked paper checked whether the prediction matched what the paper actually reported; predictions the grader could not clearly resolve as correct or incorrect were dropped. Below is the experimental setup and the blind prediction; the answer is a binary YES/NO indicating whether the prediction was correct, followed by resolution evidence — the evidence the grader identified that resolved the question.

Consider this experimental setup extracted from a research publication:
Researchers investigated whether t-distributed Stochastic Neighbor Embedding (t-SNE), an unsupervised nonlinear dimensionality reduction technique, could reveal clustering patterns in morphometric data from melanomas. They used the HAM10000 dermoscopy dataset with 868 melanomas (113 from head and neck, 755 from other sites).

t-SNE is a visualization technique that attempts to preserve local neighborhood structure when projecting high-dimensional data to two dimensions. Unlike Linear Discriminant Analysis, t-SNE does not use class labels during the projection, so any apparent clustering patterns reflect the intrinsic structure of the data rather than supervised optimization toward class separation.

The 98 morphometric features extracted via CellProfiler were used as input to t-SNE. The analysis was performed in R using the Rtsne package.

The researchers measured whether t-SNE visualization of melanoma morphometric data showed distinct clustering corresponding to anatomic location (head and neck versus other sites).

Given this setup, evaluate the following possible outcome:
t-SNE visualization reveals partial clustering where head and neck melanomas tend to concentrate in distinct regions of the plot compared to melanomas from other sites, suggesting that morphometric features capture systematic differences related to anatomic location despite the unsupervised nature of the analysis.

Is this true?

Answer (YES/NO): NO